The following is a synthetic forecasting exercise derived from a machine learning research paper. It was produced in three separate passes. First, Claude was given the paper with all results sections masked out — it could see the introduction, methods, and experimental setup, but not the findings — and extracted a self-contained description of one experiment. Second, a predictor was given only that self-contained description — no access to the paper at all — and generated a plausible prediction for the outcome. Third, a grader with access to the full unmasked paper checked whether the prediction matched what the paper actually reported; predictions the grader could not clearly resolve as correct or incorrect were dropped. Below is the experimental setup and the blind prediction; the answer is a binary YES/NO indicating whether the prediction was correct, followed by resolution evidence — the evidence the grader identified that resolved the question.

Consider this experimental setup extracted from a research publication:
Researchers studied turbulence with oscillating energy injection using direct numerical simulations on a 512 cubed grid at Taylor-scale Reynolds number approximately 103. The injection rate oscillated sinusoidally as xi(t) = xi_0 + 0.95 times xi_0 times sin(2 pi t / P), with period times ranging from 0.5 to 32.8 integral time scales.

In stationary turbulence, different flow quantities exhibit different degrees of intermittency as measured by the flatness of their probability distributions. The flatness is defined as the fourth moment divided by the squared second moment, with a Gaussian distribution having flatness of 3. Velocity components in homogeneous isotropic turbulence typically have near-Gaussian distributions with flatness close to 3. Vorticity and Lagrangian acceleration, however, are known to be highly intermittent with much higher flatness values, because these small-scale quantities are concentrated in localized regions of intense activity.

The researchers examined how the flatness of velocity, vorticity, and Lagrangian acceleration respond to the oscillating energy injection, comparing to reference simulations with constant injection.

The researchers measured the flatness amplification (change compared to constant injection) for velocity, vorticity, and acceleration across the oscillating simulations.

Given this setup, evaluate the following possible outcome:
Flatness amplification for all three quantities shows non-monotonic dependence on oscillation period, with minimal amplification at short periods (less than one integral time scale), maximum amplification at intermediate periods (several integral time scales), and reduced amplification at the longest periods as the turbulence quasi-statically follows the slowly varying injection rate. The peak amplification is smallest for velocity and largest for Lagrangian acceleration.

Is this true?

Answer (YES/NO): NO